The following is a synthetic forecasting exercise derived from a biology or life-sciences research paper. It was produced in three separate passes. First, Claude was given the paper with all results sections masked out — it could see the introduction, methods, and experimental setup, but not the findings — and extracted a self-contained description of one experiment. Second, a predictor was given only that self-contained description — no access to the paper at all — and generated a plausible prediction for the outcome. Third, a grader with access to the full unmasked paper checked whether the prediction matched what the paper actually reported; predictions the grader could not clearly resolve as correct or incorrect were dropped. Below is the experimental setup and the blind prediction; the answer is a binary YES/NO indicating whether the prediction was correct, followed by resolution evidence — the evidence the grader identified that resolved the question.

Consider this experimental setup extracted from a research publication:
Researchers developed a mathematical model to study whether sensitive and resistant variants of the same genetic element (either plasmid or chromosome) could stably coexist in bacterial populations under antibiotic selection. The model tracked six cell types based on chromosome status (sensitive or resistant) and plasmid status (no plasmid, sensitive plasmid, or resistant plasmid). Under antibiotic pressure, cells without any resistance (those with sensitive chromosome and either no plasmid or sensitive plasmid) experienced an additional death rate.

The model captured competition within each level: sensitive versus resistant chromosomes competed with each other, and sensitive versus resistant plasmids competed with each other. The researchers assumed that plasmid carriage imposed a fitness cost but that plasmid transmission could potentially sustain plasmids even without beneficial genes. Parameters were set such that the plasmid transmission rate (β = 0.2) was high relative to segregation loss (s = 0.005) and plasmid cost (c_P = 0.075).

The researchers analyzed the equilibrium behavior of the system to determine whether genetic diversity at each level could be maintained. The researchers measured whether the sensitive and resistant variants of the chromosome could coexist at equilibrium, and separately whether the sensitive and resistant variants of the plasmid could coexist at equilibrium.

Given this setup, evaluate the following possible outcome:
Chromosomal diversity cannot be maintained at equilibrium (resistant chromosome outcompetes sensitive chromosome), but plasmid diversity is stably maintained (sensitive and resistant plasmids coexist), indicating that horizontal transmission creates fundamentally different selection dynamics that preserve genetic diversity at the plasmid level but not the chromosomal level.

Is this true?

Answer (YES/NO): NO